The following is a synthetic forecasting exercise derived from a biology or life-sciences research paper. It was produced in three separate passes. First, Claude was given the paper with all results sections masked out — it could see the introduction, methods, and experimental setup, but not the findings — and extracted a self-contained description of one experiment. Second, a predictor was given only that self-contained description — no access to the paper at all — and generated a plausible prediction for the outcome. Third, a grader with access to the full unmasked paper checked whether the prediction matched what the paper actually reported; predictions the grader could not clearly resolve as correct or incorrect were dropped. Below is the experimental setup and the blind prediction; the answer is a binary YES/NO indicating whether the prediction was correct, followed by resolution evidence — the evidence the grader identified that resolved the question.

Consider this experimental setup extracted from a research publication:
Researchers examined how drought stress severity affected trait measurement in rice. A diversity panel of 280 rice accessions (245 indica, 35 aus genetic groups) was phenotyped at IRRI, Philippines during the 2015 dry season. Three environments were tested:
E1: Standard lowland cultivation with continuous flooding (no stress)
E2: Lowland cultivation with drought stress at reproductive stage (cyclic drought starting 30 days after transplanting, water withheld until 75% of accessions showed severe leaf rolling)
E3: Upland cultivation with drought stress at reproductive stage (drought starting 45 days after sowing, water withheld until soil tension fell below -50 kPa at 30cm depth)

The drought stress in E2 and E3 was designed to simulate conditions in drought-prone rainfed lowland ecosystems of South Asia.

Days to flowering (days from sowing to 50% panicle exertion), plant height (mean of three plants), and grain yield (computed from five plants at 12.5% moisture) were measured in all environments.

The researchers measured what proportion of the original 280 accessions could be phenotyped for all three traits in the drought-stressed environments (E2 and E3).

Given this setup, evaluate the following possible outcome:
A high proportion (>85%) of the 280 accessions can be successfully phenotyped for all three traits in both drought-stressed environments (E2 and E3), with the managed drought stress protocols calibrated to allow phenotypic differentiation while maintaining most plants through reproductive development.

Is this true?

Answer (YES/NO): NO